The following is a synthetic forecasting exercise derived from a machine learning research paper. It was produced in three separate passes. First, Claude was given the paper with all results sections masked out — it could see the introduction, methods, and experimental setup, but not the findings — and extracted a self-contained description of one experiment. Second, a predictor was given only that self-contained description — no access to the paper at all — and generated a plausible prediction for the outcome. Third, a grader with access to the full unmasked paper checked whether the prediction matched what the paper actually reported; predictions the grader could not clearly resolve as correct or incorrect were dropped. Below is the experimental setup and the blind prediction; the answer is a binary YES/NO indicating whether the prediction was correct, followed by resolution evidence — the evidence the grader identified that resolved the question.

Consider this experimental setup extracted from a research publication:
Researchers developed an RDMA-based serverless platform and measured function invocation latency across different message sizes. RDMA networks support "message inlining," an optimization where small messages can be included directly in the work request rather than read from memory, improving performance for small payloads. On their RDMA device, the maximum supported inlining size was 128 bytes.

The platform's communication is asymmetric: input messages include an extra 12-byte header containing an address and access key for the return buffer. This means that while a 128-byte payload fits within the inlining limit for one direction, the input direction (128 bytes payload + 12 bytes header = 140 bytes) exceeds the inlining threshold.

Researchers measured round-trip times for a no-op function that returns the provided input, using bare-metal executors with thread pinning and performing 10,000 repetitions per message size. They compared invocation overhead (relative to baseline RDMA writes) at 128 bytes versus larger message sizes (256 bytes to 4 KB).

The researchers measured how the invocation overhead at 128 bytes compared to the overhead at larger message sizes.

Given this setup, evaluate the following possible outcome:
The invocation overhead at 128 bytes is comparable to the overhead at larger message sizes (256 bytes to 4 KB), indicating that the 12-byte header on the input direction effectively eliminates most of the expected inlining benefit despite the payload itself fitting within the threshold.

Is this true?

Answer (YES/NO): NO